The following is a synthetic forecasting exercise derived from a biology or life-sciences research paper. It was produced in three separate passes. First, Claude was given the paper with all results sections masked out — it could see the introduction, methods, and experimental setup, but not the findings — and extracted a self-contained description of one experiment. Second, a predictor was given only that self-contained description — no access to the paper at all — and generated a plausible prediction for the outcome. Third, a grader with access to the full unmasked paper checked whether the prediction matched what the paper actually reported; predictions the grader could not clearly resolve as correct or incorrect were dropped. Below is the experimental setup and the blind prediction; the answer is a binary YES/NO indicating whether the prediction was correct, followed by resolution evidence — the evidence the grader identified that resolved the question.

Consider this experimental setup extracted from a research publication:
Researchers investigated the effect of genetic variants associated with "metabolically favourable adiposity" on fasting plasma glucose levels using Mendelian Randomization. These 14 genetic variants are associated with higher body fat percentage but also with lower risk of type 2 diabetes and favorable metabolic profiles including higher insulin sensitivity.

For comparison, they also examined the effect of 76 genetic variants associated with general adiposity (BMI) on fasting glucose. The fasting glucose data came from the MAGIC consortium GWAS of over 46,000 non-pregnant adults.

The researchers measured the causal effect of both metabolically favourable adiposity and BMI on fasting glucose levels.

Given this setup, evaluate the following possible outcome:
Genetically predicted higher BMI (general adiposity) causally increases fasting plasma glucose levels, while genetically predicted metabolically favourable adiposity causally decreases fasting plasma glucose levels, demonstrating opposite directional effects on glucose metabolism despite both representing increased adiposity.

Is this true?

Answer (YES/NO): YES